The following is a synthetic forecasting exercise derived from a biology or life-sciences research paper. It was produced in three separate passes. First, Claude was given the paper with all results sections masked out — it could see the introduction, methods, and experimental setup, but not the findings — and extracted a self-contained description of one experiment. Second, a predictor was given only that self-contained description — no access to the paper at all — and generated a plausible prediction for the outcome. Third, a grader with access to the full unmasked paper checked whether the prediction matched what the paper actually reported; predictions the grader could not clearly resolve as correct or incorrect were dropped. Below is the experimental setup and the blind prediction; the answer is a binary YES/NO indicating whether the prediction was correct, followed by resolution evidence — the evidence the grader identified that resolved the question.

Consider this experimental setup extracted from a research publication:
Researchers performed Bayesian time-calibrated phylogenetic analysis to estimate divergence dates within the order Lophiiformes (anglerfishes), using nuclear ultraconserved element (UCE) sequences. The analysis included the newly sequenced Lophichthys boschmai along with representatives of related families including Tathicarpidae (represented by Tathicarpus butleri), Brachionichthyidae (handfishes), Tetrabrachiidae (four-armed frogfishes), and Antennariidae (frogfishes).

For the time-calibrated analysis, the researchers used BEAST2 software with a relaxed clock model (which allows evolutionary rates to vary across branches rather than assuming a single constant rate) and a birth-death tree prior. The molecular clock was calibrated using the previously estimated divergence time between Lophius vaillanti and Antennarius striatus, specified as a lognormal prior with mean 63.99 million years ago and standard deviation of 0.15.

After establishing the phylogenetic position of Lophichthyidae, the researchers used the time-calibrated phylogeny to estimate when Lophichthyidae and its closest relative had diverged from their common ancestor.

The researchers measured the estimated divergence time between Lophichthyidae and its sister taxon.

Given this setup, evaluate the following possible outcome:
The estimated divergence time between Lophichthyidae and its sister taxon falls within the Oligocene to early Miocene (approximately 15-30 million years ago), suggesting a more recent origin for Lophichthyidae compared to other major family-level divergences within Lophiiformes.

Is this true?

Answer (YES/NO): NO